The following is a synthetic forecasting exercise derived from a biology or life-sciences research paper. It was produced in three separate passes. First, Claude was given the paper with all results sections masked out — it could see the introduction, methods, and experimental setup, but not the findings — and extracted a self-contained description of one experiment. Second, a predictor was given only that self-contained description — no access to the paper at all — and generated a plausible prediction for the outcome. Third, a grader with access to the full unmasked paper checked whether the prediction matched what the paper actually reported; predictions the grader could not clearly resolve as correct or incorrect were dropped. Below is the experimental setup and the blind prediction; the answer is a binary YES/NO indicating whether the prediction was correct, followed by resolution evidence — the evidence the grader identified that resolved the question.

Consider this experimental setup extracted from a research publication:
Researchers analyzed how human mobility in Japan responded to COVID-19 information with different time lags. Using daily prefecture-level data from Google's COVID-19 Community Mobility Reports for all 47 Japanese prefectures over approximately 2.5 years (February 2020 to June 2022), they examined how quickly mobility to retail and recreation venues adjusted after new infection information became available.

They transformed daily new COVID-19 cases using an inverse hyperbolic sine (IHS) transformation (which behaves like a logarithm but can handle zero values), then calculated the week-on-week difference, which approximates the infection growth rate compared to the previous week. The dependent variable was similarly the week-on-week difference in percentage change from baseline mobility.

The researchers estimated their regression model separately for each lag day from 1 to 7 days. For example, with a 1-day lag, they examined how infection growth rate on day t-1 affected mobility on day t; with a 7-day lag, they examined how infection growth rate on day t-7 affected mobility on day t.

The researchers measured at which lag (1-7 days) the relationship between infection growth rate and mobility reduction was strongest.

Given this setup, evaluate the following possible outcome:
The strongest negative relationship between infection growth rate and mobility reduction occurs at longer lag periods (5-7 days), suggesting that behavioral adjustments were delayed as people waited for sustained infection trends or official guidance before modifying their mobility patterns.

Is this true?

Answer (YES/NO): NO